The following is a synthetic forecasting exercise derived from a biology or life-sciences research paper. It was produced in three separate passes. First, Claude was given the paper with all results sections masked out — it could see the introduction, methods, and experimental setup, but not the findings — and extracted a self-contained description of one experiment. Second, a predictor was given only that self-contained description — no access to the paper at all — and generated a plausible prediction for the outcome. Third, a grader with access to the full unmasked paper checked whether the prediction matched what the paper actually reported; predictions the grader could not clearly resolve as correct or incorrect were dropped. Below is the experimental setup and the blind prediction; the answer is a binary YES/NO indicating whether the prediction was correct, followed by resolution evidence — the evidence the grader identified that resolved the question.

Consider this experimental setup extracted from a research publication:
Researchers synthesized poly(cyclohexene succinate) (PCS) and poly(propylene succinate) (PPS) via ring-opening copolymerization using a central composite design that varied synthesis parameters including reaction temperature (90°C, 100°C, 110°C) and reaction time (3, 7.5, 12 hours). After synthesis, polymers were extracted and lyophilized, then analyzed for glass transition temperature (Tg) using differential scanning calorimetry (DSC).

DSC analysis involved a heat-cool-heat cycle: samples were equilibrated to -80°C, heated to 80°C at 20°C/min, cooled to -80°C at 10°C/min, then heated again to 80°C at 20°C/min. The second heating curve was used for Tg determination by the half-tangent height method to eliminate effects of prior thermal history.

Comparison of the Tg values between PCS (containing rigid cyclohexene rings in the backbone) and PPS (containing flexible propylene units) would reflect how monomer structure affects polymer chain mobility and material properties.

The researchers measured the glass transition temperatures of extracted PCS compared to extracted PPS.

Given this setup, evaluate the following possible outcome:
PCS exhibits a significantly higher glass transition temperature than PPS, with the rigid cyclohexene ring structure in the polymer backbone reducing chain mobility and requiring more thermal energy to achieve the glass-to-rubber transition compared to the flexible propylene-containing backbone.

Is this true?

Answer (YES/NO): NO